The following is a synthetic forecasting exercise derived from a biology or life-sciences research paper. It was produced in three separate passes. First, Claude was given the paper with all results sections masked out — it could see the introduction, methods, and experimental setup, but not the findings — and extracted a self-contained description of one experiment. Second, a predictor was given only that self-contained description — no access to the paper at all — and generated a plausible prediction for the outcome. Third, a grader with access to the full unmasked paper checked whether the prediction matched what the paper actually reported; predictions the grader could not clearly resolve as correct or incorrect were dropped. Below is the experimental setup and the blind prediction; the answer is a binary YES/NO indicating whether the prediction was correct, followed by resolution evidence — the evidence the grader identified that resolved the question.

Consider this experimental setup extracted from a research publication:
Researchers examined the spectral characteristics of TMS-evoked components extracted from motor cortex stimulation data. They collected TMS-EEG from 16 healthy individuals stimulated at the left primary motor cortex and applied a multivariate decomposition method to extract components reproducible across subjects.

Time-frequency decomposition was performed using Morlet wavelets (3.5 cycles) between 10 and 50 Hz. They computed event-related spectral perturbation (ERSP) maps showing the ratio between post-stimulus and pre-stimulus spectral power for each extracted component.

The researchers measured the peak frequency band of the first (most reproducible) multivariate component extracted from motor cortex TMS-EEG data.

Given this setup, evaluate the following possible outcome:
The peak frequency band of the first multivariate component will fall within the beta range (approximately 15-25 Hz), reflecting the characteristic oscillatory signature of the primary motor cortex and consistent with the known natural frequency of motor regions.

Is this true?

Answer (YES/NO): YES